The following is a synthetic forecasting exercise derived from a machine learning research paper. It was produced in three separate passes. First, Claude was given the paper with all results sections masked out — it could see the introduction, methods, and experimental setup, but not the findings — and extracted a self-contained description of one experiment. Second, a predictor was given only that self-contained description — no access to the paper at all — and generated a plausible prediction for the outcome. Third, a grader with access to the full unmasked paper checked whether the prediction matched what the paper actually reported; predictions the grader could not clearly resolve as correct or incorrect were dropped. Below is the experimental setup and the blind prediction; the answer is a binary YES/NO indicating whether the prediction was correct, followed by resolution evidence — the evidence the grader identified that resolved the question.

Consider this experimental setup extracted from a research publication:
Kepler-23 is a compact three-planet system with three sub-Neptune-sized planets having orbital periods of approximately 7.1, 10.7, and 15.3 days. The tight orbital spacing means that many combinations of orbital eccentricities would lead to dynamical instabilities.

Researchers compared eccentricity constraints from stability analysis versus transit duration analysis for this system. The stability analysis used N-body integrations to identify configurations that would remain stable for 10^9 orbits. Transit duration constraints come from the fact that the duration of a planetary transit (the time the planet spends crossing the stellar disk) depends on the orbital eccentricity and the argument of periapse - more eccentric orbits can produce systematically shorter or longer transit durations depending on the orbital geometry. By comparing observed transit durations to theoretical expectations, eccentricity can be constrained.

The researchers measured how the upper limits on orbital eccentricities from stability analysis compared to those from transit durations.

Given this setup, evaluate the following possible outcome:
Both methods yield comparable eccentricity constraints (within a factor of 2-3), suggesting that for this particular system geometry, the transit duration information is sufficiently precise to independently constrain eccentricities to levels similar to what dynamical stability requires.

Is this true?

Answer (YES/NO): NO